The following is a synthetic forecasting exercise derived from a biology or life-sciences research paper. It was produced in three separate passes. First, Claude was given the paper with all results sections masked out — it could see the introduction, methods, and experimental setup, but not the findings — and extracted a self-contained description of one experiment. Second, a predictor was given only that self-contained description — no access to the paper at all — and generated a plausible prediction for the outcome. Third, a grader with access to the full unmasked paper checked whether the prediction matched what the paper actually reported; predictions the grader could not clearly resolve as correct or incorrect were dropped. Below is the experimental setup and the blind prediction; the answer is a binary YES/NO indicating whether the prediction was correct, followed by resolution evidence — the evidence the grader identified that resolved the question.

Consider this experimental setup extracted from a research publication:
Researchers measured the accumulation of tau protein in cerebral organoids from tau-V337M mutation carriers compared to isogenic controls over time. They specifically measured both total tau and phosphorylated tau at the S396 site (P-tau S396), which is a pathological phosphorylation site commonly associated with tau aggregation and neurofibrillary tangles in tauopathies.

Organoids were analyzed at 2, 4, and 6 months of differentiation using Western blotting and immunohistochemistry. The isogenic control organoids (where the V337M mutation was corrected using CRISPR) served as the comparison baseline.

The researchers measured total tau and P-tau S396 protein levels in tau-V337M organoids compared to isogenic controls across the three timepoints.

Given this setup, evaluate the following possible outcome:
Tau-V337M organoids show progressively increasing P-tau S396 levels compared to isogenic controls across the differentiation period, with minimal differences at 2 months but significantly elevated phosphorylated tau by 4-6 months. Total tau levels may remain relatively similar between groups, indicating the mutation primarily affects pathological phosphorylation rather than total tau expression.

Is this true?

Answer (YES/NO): NO